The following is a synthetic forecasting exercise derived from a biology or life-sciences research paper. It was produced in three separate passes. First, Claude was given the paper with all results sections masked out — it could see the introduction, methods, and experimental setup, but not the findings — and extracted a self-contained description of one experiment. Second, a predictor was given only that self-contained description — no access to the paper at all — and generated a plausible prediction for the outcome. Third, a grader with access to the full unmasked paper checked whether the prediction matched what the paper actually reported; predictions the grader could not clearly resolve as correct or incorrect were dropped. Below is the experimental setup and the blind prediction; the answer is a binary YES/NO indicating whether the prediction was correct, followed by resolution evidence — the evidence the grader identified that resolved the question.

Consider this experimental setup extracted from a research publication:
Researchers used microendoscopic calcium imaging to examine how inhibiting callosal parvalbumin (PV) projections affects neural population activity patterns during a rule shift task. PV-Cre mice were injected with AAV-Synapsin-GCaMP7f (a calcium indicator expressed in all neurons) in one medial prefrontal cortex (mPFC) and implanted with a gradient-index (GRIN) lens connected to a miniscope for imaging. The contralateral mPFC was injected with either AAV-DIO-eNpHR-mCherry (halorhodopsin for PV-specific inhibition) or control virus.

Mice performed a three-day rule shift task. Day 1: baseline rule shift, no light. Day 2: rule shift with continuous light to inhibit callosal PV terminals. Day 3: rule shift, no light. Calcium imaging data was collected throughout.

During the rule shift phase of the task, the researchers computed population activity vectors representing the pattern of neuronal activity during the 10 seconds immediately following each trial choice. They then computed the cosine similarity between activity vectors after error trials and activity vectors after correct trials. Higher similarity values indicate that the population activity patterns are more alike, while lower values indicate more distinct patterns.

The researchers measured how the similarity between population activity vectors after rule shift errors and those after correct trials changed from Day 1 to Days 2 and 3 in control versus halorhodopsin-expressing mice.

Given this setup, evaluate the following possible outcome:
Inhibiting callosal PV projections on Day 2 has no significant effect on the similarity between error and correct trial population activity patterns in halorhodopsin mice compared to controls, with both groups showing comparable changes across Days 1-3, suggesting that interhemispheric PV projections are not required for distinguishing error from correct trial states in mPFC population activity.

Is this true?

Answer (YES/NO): NO